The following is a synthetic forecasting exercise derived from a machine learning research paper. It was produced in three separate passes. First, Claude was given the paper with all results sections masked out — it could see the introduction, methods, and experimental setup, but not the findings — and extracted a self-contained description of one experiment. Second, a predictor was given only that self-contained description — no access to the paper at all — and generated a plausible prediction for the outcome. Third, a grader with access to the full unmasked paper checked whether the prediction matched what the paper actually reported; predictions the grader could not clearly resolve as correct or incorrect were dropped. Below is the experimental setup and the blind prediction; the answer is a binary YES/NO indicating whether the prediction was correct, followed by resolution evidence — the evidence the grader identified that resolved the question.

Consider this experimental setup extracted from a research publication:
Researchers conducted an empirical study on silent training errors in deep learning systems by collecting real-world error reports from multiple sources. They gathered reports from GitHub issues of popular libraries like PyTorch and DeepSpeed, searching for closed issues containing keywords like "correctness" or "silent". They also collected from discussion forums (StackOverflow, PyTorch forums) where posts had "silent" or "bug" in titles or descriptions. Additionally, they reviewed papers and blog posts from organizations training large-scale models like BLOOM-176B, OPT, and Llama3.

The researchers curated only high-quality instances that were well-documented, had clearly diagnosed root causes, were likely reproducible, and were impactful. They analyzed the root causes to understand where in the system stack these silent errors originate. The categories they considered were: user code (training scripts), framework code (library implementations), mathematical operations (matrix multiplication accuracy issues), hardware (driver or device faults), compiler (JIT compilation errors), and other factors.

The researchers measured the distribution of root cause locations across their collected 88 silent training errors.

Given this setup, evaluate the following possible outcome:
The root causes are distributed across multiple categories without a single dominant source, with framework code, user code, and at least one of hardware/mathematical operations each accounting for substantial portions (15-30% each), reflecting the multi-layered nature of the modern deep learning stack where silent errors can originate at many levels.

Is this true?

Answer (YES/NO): NO